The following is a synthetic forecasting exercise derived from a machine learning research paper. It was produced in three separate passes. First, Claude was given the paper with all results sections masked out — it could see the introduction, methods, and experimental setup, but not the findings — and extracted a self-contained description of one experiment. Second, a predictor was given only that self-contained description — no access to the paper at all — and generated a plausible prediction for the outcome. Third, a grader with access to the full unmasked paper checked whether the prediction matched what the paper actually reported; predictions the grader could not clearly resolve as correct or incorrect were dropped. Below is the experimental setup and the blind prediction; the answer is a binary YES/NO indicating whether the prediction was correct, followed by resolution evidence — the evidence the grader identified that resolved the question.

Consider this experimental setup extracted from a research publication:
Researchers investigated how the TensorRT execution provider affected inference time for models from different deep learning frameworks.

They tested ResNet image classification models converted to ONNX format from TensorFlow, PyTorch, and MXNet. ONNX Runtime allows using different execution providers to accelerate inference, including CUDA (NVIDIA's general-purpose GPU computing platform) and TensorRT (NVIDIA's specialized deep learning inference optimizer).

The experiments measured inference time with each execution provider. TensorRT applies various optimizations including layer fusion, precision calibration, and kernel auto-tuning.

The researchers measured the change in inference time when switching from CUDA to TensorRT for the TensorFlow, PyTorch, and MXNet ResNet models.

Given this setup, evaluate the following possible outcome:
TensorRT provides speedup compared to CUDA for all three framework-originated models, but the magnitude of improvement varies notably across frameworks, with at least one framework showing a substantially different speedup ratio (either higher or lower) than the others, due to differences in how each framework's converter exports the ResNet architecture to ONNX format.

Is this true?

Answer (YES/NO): NO